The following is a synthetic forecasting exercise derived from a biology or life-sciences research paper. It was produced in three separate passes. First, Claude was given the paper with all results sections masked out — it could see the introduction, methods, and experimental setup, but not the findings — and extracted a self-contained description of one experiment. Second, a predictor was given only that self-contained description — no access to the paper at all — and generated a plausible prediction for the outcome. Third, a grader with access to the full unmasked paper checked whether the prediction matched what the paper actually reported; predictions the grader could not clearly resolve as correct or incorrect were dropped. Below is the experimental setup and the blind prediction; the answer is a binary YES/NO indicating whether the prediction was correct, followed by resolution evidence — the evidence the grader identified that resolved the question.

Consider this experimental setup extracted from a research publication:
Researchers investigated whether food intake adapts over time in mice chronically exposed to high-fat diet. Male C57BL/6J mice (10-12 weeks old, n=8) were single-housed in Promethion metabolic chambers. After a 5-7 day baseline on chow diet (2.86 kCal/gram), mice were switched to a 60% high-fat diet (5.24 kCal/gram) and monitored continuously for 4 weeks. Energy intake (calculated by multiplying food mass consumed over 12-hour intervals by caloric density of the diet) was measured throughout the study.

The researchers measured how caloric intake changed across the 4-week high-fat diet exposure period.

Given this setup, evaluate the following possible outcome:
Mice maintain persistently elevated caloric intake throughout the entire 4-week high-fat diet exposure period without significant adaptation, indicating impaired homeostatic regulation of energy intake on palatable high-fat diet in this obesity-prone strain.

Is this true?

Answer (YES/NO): NO